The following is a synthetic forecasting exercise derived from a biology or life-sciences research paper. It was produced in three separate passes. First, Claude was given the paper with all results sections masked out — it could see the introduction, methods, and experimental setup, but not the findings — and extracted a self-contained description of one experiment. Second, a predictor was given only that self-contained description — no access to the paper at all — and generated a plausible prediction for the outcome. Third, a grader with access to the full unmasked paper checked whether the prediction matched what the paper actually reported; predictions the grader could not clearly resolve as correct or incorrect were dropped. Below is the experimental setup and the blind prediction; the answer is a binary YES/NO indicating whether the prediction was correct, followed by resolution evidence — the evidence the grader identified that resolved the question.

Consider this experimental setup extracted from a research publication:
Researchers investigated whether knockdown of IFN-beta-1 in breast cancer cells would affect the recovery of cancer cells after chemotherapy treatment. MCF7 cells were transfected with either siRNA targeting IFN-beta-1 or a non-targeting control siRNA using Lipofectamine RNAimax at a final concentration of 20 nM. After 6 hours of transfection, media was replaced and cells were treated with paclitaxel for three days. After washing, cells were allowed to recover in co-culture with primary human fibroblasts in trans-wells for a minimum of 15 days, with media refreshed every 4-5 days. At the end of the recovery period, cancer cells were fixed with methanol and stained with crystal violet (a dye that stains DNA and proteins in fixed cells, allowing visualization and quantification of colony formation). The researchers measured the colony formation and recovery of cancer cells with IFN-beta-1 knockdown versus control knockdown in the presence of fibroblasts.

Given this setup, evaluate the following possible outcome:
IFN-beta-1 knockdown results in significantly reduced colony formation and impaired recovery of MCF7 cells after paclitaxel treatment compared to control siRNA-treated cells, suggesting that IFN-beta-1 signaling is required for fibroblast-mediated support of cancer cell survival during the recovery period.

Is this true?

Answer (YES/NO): YES